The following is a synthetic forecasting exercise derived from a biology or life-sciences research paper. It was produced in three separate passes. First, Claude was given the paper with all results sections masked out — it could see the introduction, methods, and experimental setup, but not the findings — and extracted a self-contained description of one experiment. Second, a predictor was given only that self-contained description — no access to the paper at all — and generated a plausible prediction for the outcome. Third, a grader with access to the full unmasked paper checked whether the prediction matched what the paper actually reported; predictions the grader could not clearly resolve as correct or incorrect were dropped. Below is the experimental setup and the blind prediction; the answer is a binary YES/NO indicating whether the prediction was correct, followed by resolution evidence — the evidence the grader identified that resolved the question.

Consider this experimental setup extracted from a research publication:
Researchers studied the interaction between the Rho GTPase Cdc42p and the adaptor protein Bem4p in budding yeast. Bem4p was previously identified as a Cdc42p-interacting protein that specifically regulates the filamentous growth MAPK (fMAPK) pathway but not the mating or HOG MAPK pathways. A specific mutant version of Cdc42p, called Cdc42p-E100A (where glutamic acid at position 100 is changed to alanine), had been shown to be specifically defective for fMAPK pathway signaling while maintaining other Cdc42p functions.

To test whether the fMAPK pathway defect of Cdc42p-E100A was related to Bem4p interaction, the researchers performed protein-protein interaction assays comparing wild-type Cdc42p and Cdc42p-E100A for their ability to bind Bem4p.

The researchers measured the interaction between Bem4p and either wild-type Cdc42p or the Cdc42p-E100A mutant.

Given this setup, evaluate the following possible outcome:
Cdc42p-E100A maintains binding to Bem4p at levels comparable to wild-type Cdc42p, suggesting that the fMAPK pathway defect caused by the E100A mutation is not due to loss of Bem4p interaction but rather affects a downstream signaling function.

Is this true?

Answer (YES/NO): NO